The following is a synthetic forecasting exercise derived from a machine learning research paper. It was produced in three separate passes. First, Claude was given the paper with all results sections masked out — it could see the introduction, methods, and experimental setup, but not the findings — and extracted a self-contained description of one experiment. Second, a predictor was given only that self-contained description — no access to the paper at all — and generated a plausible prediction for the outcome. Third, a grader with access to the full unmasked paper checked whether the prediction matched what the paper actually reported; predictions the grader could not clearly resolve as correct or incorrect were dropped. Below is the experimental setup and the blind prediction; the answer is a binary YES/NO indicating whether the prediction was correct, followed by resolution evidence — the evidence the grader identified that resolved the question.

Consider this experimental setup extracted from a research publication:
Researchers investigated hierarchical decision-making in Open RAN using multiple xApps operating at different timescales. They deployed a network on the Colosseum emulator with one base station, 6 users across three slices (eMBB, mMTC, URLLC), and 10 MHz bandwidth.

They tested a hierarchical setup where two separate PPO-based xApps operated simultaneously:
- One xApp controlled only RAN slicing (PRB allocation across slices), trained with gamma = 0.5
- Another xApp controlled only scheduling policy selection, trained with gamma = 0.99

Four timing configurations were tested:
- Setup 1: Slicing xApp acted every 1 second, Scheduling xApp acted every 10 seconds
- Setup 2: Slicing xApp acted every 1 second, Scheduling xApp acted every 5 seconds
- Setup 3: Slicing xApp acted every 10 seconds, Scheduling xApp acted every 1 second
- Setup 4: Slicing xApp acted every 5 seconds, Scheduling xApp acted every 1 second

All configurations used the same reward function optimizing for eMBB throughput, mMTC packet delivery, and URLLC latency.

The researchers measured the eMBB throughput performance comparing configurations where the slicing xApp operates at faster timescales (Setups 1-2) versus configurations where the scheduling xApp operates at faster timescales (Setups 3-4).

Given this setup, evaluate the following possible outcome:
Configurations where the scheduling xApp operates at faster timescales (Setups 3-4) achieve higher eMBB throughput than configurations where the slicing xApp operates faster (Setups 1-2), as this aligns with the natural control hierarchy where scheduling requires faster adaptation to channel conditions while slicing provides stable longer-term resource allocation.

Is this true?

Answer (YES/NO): NO